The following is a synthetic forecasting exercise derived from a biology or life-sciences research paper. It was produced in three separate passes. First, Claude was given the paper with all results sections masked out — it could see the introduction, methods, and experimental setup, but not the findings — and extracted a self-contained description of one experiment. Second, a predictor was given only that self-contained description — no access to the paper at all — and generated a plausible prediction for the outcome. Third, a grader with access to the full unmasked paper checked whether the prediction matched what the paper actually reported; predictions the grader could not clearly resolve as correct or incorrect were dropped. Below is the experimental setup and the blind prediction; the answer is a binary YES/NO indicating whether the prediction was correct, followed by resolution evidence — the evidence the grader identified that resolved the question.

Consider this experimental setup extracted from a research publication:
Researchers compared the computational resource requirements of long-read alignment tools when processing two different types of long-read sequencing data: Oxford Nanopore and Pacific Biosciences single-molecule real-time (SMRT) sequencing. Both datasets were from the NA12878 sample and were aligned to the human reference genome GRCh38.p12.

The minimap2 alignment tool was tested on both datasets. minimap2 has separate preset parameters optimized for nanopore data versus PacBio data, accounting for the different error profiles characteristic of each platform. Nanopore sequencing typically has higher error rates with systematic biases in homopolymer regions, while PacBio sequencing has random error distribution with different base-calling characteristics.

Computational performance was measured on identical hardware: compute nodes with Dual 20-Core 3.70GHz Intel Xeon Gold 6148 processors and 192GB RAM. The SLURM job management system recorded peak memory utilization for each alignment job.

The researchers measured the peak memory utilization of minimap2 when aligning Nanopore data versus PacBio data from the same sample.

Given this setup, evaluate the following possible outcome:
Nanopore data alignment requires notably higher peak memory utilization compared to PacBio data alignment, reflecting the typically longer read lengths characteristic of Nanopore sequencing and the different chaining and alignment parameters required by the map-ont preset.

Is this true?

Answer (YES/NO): NO